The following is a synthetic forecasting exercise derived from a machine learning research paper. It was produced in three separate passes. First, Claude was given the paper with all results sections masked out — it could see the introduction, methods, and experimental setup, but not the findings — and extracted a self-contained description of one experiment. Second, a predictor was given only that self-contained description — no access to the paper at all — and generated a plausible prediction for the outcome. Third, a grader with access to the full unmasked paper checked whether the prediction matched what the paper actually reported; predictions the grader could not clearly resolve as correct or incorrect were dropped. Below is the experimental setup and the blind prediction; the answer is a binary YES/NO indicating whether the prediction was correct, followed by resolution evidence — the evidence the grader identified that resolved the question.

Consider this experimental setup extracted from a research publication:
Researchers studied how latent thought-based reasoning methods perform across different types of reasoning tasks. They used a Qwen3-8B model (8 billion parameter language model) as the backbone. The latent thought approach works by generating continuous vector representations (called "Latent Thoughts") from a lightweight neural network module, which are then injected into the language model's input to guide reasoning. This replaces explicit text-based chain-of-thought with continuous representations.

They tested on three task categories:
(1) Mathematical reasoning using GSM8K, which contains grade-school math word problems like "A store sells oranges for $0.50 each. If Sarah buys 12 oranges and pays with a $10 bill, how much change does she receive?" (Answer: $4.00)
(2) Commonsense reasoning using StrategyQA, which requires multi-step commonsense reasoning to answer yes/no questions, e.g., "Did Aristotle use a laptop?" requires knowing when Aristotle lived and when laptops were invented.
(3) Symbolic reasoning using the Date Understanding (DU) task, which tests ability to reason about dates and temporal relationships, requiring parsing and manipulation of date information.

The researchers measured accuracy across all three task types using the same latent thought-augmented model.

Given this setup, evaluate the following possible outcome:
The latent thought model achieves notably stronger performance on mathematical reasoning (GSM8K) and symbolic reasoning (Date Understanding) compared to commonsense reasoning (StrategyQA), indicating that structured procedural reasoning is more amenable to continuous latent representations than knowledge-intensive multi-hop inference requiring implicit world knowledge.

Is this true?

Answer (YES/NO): YES